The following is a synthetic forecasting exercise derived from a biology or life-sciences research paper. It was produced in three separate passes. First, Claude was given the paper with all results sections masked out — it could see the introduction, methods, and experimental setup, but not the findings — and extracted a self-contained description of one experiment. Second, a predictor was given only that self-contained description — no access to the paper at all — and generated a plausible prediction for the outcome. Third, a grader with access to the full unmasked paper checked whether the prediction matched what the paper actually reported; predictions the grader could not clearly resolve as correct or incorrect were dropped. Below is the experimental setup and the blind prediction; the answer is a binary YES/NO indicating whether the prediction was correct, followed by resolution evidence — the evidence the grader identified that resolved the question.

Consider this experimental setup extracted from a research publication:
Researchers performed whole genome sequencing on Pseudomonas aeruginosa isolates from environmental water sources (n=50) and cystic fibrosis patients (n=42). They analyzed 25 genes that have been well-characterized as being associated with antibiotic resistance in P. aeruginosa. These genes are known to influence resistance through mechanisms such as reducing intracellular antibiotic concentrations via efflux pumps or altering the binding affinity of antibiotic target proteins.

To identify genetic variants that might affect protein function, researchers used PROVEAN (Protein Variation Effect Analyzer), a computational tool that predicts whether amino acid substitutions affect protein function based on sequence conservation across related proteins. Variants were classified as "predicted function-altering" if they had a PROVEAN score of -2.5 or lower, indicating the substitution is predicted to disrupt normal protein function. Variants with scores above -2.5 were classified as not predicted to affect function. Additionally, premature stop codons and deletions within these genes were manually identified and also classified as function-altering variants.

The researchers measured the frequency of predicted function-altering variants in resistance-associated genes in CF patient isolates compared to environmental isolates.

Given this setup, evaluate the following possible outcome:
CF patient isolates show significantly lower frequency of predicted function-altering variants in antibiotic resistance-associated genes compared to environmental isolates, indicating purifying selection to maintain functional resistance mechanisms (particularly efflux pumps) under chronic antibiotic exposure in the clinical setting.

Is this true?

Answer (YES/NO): NO